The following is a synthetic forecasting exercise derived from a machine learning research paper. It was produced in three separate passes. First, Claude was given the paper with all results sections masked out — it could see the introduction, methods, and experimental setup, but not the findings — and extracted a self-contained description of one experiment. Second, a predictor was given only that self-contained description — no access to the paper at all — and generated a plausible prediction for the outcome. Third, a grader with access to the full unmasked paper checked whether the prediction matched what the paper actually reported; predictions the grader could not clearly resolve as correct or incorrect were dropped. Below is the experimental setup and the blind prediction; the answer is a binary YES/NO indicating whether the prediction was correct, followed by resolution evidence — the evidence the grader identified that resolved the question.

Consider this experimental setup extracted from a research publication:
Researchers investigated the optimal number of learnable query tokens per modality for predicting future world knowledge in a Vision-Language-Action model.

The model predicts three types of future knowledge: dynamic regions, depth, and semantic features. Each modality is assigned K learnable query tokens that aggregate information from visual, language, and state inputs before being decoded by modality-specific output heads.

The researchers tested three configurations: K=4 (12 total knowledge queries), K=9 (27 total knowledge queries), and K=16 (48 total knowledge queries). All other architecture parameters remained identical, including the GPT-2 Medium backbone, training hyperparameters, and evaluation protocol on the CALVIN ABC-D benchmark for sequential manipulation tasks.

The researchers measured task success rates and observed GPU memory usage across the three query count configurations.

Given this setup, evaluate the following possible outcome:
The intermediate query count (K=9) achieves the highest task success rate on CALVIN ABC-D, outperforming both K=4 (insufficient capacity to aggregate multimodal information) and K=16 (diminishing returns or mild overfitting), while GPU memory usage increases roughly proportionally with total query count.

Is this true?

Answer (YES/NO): YES